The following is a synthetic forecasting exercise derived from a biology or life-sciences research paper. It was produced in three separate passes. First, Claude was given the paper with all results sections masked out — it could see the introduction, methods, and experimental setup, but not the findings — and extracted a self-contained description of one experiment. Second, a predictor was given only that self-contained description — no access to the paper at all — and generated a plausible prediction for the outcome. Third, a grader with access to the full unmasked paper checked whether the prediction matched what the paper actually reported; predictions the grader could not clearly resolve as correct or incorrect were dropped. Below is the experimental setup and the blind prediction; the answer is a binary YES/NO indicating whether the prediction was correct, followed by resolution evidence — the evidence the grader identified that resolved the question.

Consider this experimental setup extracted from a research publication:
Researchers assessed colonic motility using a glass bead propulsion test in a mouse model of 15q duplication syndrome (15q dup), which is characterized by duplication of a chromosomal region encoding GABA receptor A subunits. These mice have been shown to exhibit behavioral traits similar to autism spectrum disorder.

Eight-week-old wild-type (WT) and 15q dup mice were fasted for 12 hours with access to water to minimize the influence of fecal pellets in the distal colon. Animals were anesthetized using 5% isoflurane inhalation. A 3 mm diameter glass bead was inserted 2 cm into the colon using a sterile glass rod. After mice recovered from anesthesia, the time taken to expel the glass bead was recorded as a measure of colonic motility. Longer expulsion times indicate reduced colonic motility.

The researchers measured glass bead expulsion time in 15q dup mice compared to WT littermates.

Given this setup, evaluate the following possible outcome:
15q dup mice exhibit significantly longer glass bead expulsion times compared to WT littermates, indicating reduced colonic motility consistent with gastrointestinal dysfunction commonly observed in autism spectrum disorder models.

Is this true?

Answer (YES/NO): YES